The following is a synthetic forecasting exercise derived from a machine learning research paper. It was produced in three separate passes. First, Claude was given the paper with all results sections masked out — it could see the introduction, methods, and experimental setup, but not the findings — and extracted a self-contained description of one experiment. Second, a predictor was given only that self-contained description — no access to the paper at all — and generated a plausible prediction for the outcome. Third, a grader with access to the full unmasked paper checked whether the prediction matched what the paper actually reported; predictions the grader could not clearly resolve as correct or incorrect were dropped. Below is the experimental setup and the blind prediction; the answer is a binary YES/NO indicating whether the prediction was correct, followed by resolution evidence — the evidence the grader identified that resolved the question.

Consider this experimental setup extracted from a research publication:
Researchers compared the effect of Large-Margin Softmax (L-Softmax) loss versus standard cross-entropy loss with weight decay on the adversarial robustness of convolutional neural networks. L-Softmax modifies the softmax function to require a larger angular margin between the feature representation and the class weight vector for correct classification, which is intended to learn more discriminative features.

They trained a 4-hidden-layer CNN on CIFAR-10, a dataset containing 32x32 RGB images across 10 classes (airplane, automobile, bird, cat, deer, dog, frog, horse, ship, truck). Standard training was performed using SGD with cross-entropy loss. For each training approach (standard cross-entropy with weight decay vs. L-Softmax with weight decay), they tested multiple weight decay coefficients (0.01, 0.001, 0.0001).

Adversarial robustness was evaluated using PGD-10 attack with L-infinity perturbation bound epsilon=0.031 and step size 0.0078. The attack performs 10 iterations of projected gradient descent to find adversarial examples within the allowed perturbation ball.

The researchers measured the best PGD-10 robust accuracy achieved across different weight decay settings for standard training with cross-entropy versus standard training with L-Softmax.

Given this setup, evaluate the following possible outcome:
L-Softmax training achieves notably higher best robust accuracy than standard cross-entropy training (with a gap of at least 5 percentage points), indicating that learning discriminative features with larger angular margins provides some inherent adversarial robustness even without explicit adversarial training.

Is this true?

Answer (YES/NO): NO